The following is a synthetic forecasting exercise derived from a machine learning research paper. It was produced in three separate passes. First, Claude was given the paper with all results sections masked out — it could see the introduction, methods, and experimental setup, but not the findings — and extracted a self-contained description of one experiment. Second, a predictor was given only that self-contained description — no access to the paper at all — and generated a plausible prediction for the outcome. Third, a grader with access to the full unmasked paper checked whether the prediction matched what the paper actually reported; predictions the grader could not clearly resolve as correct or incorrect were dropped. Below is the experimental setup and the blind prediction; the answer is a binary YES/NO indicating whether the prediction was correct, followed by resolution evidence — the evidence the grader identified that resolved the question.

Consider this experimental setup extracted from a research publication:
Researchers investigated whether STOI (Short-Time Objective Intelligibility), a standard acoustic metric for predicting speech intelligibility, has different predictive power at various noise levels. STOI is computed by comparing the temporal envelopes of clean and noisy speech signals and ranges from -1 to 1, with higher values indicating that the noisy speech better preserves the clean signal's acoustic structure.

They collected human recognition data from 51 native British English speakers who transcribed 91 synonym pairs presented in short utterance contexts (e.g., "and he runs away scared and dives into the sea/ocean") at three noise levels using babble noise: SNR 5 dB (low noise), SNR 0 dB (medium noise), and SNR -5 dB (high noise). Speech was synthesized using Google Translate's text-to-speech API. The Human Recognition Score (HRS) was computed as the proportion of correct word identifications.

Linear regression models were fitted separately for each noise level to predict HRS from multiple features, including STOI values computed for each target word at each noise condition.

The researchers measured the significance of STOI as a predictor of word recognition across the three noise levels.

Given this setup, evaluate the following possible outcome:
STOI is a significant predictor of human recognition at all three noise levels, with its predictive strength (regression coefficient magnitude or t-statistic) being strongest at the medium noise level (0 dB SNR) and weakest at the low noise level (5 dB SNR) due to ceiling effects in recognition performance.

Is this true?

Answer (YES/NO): NO